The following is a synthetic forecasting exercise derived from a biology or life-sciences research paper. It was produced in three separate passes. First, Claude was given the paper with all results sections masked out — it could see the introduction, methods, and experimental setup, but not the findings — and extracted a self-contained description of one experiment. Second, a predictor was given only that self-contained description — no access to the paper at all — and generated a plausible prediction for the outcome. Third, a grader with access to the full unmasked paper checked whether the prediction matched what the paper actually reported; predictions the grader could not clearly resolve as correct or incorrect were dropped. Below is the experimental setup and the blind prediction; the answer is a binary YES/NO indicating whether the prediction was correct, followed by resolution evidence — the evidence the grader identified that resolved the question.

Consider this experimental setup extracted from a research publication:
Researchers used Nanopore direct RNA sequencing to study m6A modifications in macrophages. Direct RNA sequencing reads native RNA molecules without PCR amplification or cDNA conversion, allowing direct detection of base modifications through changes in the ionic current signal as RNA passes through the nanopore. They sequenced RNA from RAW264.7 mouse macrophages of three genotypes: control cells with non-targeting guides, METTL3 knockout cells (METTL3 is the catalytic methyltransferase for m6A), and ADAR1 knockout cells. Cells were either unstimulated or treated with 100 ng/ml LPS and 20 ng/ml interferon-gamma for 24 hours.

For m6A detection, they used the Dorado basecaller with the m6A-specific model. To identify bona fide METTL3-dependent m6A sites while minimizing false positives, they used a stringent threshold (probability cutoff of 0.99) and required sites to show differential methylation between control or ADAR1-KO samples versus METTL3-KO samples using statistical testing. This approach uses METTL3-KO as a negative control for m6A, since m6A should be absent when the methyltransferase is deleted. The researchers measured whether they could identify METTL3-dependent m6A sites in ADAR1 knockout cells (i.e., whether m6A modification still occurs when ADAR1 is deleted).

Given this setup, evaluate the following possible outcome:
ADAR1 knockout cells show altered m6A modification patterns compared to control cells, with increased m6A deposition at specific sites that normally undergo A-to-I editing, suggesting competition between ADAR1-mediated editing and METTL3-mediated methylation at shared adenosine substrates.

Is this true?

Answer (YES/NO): NO